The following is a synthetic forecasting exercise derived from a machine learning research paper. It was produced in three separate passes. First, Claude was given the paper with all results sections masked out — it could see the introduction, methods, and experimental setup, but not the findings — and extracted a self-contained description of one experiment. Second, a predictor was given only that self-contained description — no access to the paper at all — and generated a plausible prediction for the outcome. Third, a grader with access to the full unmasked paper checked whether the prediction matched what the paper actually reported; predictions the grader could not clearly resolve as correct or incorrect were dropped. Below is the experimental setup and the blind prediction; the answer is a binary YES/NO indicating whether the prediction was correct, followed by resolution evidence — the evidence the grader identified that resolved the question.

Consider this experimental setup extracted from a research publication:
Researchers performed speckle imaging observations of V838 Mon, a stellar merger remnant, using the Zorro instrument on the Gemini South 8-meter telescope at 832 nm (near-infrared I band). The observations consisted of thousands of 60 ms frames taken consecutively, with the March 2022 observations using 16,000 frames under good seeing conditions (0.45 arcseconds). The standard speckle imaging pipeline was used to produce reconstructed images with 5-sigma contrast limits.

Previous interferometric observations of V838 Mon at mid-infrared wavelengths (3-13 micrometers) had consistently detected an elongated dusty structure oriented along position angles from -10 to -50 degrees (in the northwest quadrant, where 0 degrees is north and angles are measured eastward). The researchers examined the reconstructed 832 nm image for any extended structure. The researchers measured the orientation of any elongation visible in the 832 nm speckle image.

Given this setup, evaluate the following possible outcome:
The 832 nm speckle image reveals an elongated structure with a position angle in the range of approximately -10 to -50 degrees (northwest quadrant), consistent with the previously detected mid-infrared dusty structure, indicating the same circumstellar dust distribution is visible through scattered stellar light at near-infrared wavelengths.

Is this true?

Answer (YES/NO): NO